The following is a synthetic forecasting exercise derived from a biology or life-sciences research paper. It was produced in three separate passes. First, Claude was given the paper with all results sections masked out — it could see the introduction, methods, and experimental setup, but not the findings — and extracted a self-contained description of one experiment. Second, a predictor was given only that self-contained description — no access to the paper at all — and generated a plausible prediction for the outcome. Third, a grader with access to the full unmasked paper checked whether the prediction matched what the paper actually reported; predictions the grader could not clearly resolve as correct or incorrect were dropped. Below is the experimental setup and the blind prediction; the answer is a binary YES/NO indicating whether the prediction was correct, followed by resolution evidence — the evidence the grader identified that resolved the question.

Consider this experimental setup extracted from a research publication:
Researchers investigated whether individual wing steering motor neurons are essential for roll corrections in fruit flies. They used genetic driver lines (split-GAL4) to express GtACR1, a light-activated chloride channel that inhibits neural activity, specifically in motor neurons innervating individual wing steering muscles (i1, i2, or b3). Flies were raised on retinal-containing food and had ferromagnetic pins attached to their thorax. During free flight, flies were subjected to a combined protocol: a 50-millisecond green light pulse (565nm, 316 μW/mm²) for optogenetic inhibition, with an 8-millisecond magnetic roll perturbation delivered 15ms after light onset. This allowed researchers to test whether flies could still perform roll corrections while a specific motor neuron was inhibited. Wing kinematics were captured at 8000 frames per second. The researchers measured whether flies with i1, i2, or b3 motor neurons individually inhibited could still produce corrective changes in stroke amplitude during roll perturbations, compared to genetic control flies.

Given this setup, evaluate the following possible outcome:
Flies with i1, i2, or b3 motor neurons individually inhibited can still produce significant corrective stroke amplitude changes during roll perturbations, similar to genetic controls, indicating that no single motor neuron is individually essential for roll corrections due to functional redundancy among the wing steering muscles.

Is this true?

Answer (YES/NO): YES